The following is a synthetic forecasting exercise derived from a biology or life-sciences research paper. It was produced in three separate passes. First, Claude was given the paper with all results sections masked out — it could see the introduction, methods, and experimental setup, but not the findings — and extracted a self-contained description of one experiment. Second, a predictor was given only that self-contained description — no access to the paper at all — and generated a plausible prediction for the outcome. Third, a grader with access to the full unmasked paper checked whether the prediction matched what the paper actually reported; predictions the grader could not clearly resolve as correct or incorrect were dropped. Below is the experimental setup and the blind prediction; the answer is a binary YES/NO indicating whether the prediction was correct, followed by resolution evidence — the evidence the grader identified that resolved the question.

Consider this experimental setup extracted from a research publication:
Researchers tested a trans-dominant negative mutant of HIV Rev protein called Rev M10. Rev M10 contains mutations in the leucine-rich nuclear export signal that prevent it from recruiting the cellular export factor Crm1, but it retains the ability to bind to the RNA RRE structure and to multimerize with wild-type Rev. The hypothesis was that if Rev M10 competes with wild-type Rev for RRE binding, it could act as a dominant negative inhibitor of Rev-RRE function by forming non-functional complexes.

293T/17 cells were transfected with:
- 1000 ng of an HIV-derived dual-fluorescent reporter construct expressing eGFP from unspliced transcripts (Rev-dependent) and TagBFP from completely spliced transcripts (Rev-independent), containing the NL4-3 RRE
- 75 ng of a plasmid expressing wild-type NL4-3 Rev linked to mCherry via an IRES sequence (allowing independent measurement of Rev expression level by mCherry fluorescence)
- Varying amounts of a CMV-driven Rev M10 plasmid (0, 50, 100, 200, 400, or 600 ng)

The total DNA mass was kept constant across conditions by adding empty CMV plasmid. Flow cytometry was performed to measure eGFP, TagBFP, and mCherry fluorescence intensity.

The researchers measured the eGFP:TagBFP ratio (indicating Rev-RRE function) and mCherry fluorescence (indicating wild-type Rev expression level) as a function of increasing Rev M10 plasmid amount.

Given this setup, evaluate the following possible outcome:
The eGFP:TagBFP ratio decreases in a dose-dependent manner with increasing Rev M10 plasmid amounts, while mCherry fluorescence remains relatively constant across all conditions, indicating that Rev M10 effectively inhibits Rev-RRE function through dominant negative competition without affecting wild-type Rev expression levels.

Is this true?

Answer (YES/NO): YES